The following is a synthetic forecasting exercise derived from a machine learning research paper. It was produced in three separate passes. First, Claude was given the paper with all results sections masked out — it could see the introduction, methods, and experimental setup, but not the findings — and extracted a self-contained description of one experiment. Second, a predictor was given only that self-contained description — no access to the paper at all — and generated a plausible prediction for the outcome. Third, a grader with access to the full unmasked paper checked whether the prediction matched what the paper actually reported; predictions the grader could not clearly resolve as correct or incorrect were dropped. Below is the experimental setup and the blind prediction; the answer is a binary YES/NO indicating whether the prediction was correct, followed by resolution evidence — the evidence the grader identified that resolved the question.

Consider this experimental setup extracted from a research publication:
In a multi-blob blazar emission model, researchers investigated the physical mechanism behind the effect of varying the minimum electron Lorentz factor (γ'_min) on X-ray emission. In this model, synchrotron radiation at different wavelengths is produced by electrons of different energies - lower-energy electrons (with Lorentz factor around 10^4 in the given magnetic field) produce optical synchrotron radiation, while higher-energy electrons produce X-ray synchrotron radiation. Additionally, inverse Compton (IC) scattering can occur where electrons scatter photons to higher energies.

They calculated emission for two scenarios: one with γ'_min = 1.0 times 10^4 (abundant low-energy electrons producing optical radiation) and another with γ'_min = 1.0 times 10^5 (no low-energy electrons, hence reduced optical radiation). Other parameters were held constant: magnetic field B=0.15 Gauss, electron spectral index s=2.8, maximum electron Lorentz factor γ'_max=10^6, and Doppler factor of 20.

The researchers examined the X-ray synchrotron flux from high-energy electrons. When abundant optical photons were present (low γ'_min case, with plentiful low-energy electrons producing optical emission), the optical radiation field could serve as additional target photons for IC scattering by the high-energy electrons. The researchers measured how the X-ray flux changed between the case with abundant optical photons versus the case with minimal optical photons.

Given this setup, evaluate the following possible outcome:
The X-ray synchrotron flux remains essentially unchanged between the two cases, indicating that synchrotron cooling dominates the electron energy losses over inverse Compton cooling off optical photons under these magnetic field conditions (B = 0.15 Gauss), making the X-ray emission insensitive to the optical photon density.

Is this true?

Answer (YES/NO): NO